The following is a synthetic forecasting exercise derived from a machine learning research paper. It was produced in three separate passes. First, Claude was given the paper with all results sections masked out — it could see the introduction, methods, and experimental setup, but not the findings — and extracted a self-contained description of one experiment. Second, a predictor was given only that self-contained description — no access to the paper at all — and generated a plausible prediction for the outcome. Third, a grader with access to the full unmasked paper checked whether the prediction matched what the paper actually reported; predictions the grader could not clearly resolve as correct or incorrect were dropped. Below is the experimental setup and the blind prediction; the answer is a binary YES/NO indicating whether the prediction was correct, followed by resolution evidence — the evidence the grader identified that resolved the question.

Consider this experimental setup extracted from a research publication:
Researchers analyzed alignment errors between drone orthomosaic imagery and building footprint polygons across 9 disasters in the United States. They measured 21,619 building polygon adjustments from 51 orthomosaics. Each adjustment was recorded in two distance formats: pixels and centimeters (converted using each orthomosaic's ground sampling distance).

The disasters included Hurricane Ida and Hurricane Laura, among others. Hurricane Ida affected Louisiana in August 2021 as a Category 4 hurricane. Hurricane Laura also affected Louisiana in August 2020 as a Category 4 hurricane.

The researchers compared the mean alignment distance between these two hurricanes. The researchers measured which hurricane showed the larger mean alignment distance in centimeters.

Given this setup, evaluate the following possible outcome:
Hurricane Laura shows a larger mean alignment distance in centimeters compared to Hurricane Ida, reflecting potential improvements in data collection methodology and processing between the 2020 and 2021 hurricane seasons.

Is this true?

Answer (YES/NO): YES